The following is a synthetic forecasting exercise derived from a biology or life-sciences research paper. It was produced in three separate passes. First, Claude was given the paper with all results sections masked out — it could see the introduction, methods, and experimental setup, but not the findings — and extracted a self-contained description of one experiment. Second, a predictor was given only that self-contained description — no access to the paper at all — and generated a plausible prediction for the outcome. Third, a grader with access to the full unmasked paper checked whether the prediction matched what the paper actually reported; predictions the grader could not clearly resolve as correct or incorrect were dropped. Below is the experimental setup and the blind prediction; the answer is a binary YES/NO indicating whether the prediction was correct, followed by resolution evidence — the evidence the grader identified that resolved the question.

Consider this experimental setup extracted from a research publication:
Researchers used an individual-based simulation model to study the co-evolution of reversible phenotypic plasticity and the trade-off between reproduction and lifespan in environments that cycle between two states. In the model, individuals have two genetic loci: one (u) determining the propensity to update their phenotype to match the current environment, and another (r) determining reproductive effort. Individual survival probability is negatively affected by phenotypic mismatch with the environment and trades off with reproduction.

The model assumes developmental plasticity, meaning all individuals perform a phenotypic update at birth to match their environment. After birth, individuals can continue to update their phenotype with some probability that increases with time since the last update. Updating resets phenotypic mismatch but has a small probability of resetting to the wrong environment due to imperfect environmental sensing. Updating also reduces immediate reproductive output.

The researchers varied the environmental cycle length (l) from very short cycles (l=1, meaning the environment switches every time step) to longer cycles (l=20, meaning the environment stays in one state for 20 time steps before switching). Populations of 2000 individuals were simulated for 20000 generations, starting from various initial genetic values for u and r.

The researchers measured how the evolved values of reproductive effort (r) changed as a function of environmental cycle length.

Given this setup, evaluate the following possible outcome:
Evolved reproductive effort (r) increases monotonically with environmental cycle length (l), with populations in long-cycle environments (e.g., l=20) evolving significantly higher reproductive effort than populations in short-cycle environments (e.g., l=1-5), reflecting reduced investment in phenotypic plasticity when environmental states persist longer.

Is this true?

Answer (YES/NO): NO